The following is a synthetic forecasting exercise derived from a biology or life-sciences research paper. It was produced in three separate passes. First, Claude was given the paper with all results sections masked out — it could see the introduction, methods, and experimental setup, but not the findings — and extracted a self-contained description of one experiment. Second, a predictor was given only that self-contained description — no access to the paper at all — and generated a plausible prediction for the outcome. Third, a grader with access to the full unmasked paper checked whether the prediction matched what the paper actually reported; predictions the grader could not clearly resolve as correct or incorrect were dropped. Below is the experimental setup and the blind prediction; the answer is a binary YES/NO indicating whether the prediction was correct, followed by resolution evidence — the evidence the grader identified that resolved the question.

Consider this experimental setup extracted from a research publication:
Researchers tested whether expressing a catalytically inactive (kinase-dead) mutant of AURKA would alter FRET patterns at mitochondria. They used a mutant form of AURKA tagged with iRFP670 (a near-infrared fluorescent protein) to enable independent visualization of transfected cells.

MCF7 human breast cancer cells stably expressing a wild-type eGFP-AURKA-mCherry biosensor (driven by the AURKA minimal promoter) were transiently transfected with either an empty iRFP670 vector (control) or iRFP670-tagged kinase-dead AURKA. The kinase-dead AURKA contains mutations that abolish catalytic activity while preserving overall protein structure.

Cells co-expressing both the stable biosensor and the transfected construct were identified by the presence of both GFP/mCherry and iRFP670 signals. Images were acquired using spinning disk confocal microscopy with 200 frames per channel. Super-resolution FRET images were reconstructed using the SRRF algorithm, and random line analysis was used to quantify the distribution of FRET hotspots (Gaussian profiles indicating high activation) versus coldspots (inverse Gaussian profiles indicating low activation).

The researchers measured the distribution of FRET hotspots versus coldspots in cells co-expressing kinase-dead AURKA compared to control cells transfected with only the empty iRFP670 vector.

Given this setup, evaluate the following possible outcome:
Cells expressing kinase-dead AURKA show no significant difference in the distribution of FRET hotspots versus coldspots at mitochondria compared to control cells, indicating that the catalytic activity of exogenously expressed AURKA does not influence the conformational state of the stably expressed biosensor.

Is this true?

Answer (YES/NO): NO